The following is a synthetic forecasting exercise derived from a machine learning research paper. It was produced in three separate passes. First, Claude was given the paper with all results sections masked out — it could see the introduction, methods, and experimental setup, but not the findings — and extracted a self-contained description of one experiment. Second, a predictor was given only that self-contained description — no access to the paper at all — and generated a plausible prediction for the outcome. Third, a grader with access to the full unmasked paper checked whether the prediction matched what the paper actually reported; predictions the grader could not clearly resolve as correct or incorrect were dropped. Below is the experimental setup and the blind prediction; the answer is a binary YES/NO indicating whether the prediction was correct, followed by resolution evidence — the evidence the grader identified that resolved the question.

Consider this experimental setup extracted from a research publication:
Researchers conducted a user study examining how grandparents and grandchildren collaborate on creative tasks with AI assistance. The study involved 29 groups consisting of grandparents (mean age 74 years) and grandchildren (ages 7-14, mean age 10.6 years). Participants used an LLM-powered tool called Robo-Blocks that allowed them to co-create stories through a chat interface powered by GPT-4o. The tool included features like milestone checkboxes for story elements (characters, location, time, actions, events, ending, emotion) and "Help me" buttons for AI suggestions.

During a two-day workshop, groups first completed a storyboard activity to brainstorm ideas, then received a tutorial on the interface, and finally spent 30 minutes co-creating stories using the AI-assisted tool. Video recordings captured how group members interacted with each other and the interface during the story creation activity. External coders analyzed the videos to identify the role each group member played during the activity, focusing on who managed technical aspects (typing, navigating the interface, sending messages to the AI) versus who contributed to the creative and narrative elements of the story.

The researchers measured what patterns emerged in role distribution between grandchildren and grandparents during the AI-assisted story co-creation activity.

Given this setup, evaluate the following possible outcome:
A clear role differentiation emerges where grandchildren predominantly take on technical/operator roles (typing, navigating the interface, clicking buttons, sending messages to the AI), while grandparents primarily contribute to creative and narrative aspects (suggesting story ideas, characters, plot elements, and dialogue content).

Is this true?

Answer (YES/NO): YES